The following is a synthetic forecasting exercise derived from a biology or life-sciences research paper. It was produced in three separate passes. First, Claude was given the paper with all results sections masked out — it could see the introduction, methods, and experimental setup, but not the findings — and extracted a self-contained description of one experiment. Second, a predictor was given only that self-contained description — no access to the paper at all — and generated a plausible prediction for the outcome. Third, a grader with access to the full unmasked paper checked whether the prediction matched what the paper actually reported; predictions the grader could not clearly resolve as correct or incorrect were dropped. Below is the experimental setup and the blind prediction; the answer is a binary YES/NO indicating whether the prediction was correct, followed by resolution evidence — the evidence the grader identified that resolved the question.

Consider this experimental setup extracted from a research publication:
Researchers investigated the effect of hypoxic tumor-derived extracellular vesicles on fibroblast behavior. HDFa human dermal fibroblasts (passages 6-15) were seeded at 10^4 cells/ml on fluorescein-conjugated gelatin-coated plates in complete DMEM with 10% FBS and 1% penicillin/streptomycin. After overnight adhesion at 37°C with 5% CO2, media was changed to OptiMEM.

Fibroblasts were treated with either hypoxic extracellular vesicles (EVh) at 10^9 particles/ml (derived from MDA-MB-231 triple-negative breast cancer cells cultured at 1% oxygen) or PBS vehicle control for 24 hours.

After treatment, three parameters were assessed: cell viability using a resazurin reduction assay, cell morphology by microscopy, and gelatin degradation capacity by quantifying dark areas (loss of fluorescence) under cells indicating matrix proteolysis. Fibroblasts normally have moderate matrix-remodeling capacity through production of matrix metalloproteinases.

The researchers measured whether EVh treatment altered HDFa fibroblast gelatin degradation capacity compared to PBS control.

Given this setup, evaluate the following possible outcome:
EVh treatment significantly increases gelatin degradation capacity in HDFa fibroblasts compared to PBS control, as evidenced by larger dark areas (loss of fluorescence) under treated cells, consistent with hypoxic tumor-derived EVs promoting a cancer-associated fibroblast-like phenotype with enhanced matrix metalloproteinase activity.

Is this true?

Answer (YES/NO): YES